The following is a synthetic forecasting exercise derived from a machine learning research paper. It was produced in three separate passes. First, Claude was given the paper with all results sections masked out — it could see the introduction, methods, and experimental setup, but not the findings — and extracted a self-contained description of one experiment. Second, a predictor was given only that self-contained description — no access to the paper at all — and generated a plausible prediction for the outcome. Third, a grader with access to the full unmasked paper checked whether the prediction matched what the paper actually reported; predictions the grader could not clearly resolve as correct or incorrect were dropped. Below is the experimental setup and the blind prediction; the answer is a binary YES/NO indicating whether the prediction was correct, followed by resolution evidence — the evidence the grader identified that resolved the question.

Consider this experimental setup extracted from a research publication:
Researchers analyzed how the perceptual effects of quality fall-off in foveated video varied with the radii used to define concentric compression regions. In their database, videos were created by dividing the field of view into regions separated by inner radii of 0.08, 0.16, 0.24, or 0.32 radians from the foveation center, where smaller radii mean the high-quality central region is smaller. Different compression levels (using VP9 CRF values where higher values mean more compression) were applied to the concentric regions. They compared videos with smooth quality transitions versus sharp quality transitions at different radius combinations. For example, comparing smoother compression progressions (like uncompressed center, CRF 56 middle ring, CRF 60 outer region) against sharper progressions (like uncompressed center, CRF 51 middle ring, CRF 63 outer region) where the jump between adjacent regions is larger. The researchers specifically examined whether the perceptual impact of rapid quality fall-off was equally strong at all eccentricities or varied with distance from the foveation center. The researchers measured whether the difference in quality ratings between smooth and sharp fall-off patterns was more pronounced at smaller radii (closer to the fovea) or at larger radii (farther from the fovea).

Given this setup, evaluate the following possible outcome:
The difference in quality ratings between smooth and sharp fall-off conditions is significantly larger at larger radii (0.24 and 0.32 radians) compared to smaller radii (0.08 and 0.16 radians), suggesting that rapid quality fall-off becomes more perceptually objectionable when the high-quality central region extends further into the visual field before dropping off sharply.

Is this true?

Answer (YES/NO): NO